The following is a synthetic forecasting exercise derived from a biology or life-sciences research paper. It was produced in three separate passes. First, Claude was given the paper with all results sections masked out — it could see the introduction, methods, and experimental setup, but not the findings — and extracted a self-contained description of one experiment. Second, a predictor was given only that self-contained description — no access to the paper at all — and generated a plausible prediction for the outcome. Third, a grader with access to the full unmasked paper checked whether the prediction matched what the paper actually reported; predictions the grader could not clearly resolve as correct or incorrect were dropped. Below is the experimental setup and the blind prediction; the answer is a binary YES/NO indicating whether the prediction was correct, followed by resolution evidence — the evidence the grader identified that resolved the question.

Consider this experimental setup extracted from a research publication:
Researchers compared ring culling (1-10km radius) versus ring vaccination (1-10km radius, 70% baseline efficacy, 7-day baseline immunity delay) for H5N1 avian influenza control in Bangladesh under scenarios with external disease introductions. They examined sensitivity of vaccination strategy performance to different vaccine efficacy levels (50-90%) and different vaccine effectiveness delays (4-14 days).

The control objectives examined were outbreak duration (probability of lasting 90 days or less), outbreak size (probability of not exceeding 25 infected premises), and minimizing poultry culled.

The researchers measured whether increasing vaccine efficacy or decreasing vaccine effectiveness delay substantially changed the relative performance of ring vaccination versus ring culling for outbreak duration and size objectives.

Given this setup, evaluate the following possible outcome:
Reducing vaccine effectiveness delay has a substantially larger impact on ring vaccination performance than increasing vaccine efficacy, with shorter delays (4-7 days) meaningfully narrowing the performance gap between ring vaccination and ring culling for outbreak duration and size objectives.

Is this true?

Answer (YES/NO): NO